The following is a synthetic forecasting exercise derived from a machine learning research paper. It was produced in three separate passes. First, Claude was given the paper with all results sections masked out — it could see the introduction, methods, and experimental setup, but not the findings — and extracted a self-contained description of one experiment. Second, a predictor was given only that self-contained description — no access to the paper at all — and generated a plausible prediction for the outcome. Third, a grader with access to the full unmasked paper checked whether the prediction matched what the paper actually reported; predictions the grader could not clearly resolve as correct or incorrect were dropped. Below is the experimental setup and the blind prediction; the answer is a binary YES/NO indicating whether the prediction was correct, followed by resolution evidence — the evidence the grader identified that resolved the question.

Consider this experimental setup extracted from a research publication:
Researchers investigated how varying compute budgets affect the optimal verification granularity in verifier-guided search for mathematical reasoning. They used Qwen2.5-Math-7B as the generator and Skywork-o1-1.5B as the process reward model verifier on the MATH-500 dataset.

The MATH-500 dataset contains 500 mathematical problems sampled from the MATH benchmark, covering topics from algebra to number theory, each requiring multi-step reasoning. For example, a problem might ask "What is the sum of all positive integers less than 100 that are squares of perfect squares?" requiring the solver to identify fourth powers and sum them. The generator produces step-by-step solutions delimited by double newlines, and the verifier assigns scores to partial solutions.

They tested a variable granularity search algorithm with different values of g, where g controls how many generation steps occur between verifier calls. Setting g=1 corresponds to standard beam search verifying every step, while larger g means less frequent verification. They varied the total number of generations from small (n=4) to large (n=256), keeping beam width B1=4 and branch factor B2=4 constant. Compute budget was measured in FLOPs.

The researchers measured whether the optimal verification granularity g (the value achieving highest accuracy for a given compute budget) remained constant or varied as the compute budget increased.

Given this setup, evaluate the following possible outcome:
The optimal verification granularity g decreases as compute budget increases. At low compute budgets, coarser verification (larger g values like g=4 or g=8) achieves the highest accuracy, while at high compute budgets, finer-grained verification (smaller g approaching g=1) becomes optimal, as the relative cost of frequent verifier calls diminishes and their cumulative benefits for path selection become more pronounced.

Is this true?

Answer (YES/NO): NO